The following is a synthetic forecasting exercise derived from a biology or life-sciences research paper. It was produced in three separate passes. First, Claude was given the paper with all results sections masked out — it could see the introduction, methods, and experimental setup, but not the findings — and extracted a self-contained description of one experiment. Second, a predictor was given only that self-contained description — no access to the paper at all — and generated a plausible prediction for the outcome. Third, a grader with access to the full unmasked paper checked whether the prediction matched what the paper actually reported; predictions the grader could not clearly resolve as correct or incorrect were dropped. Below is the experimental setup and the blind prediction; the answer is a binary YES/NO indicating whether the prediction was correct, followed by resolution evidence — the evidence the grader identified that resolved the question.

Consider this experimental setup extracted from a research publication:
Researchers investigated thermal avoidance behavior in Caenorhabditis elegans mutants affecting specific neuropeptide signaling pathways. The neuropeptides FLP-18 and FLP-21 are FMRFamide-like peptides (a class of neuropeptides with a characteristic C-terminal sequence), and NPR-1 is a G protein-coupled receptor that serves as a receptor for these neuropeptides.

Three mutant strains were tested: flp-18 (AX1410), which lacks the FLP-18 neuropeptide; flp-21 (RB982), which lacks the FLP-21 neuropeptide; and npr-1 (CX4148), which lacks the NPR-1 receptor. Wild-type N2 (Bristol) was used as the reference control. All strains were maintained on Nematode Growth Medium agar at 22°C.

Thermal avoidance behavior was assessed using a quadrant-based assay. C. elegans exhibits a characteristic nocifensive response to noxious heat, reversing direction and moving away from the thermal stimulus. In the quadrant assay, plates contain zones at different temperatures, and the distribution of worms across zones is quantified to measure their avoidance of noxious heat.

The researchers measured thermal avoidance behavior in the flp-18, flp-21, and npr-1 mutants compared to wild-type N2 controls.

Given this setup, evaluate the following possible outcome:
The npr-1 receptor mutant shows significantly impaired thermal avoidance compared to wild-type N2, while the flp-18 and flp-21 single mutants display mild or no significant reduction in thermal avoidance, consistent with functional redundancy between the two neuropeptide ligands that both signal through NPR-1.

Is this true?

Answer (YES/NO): NO